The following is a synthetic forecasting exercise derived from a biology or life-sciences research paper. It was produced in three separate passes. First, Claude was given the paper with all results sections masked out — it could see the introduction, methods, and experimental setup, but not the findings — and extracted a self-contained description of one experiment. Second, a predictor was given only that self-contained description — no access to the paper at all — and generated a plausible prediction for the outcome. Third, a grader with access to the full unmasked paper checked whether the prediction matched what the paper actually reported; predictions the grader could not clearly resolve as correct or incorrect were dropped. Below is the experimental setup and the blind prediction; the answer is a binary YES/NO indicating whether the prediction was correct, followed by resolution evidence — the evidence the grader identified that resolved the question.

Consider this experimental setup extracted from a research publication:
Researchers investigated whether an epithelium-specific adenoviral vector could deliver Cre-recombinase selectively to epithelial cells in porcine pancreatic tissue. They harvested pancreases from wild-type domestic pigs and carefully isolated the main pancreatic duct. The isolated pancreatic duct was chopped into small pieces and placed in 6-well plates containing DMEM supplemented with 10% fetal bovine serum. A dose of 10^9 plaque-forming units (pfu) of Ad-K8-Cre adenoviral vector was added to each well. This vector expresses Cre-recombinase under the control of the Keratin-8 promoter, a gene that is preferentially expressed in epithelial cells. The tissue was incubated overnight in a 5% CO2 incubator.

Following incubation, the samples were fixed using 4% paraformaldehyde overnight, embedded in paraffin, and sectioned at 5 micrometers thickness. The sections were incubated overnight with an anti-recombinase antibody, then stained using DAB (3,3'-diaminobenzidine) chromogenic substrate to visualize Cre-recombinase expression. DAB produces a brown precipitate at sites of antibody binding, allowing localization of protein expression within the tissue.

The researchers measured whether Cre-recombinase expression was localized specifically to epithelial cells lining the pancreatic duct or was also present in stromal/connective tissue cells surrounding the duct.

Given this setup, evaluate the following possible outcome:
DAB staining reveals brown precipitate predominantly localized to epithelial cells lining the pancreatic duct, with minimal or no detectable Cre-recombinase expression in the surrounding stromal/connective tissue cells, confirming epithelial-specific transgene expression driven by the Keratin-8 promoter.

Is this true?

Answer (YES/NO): YES